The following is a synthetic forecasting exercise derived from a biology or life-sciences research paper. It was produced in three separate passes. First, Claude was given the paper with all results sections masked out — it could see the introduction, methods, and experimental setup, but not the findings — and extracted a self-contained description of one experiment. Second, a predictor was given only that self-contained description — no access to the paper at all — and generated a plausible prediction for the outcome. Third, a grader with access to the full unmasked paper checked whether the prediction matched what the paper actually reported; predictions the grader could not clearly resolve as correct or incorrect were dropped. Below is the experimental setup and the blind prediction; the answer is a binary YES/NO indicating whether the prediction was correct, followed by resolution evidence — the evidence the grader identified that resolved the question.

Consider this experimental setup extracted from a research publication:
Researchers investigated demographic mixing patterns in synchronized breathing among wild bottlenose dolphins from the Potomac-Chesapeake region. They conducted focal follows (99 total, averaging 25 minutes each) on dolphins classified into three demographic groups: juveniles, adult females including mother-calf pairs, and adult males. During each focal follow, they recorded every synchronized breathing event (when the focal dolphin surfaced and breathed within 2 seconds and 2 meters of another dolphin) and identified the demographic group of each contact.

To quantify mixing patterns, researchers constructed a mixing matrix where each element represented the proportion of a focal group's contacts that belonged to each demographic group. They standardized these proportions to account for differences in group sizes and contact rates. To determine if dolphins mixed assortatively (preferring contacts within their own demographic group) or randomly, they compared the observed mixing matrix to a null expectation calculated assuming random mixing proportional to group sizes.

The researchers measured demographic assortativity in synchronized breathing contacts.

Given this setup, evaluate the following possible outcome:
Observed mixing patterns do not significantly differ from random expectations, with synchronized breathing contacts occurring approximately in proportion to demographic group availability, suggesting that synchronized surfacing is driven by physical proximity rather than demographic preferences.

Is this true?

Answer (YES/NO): NO